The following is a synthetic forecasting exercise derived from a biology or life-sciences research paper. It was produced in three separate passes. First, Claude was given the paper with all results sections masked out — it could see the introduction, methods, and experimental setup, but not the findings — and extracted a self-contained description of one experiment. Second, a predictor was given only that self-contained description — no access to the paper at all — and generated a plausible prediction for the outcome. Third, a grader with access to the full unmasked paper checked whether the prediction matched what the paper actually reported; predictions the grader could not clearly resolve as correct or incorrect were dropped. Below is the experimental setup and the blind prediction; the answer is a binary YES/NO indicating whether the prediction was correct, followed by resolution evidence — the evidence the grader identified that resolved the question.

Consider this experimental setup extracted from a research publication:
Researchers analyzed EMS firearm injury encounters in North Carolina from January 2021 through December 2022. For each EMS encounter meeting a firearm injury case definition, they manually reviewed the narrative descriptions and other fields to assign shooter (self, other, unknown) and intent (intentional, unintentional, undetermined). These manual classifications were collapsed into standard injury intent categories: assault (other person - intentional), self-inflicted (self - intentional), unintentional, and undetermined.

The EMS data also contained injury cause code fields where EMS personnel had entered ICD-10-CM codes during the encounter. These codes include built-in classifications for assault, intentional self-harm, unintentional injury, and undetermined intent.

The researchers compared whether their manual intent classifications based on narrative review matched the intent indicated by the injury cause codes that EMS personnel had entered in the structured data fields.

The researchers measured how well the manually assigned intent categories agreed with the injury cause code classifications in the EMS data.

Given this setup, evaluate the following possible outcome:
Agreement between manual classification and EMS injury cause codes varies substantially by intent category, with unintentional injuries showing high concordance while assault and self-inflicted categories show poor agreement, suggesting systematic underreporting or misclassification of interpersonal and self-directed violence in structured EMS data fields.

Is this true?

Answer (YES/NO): NO